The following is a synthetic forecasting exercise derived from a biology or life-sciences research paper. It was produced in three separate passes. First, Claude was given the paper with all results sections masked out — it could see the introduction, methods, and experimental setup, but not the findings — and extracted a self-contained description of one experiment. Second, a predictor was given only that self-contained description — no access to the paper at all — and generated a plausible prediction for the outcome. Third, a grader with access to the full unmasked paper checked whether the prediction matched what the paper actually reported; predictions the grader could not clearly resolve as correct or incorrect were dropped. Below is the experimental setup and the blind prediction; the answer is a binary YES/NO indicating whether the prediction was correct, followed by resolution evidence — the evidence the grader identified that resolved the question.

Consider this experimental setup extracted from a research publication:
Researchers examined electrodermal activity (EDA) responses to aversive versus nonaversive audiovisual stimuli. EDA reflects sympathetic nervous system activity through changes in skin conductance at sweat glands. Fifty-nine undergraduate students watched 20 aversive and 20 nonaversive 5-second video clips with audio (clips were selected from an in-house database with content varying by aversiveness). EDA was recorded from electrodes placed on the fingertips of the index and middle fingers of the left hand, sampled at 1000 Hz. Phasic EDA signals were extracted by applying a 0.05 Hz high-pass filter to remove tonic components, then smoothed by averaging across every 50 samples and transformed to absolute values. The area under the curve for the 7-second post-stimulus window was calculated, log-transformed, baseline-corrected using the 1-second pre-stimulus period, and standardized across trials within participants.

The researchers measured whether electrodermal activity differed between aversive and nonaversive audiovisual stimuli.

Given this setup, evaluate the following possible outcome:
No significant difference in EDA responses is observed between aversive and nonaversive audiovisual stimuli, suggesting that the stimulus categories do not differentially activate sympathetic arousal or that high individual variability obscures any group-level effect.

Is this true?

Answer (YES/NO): NO